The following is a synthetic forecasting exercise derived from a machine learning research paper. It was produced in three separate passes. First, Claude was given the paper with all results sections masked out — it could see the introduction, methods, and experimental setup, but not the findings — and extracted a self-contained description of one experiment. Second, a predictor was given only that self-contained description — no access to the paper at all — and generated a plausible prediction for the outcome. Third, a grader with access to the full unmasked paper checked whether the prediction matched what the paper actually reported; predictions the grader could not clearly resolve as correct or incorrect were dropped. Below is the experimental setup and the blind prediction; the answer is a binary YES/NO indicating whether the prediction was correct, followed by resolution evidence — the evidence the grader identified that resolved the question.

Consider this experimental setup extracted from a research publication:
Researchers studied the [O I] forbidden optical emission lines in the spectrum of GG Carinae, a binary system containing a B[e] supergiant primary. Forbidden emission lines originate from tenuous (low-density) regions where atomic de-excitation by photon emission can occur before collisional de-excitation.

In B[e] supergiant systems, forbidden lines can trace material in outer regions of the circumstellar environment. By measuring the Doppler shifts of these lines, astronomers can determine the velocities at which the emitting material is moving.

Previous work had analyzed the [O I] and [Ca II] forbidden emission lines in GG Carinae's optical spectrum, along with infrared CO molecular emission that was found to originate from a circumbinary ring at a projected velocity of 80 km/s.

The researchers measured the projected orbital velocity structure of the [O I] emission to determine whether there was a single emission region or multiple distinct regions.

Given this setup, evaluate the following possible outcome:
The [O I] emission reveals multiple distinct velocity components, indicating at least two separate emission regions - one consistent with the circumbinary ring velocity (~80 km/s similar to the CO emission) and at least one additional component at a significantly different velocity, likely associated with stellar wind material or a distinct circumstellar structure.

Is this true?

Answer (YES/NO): YES